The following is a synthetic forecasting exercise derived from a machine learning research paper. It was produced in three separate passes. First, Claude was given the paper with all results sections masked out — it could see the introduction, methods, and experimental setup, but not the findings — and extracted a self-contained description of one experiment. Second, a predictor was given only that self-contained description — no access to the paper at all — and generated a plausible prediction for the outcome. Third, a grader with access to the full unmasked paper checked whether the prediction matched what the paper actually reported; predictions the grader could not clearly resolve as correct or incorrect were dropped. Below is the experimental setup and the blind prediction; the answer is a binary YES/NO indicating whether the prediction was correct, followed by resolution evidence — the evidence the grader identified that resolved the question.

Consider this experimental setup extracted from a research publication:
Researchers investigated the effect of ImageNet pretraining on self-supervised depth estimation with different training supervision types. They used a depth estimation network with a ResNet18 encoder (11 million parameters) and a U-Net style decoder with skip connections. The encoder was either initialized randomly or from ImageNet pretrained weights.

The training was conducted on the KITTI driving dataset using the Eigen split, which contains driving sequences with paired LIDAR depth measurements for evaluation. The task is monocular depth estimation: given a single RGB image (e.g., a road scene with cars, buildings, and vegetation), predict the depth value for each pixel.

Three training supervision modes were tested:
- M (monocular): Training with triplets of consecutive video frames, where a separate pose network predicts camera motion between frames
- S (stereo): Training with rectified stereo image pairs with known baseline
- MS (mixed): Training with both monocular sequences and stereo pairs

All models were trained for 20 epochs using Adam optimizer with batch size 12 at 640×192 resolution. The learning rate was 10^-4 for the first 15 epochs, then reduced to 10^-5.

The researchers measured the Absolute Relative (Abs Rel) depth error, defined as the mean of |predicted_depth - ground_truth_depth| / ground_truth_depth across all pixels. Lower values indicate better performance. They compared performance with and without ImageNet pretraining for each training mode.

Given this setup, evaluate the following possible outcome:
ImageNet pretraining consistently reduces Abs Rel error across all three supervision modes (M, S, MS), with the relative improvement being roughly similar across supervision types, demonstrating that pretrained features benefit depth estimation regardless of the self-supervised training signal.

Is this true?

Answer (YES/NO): NO